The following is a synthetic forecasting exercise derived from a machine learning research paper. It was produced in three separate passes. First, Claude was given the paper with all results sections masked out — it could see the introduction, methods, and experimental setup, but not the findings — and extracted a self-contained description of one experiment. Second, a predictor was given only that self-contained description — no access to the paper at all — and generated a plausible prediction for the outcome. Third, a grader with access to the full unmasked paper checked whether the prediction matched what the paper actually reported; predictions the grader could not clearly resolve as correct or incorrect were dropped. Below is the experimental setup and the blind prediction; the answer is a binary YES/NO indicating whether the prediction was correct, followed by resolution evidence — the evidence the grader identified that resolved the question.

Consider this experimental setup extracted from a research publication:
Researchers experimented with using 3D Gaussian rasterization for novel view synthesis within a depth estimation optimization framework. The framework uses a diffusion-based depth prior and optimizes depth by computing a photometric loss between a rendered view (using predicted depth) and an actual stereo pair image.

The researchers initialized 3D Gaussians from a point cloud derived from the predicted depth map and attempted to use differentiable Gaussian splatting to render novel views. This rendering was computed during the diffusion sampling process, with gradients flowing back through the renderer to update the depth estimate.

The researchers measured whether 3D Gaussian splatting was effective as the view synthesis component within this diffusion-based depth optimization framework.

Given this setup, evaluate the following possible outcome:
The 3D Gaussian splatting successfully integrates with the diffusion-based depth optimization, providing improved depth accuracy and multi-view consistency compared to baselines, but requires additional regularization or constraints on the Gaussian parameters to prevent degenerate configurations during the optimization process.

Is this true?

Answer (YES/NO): NO